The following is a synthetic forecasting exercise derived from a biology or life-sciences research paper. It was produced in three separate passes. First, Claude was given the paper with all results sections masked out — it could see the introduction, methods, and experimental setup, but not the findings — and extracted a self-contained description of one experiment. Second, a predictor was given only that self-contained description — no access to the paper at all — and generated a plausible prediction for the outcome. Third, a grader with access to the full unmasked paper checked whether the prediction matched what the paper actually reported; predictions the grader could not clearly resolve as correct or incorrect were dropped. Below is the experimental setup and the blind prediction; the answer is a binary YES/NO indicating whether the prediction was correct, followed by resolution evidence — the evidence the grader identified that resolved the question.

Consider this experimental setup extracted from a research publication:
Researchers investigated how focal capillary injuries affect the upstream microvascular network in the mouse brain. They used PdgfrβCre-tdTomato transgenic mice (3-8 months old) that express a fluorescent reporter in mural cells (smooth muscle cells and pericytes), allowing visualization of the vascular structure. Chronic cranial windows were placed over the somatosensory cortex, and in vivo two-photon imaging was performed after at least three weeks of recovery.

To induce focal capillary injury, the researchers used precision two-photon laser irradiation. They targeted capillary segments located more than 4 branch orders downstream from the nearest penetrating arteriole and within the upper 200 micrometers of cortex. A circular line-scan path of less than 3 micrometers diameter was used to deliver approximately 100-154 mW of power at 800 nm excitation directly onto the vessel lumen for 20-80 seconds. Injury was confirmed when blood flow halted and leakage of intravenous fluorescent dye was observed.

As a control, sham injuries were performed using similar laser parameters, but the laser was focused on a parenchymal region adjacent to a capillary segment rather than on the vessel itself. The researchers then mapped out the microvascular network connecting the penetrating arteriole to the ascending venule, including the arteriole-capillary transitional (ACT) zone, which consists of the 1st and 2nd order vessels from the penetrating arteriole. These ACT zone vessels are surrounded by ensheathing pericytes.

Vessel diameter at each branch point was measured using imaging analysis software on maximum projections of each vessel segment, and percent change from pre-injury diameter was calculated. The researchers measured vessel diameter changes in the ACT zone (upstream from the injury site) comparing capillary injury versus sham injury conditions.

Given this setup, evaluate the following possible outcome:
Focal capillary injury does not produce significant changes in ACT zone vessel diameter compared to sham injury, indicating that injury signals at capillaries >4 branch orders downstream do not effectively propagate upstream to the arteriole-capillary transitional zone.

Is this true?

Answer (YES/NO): NO